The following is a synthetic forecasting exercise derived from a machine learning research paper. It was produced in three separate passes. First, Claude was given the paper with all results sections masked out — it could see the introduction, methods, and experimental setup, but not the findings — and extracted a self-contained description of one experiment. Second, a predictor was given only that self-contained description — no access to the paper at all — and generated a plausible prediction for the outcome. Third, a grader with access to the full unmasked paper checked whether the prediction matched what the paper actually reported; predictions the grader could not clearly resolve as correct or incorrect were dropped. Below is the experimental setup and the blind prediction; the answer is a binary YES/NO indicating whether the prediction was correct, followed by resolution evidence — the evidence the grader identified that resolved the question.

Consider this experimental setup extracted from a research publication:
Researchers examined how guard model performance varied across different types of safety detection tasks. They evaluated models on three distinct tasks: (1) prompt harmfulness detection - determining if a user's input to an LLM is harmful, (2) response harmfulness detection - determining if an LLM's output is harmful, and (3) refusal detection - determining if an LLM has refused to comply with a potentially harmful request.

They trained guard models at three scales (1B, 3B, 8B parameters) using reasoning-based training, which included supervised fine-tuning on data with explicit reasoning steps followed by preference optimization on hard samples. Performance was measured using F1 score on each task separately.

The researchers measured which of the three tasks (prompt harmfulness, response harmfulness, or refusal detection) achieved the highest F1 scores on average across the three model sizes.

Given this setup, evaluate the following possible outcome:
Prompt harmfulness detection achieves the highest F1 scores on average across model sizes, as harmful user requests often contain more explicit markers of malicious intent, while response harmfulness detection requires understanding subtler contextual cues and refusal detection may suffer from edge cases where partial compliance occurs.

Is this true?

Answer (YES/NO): NO